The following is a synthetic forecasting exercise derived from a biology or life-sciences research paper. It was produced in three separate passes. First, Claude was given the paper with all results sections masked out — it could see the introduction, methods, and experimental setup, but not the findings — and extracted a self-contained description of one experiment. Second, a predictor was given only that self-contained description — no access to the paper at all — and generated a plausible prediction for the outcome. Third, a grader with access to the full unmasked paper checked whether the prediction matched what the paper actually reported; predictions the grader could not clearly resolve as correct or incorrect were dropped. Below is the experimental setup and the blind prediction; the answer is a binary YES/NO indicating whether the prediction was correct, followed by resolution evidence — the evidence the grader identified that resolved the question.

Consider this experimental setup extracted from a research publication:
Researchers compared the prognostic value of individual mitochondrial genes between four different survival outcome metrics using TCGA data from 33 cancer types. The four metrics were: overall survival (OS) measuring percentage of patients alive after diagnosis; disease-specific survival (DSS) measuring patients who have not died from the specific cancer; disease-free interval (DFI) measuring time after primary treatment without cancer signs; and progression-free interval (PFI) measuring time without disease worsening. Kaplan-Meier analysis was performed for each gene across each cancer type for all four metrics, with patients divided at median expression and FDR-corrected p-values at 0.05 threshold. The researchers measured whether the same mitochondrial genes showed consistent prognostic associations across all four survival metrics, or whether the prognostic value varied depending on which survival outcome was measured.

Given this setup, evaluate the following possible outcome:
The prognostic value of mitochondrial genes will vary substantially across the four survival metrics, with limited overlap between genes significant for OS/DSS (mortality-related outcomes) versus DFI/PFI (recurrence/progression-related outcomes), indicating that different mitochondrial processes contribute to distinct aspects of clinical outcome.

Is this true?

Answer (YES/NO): NO